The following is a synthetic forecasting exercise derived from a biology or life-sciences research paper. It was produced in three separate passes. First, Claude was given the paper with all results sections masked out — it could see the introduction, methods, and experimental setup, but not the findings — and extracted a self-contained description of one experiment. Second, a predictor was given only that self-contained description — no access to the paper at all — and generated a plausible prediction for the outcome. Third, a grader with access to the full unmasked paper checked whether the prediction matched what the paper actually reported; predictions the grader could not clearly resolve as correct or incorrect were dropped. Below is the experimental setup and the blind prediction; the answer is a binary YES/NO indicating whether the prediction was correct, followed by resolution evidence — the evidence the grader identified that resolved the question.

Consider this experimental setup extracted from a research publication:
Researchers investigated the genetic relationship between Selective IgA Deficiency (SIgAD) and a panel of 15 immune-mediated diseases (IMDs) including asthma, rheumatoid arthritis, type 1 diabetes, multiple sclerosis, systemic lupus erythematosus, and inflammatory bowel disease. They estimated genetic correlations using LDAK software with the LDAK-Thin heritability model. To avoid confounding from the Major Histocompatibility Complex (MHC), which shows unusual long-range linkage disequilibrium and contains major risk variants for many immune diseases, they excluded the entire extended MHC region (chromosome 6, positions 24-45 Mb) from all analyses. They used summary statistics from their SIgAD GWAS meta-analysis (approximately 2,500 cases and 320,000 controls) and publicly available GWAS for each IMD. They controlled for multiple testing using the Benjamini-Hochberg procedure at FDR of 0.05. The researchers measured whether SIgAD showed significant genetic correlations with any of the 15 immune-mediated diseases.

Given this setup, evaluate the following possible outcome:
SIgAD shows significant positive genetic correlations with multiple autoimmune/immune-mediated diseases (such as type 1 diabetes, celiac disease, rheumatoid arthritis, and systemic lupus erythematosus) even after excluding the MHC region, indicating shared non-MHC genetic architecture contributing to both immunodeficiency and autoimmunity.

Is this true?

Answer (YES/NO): NO